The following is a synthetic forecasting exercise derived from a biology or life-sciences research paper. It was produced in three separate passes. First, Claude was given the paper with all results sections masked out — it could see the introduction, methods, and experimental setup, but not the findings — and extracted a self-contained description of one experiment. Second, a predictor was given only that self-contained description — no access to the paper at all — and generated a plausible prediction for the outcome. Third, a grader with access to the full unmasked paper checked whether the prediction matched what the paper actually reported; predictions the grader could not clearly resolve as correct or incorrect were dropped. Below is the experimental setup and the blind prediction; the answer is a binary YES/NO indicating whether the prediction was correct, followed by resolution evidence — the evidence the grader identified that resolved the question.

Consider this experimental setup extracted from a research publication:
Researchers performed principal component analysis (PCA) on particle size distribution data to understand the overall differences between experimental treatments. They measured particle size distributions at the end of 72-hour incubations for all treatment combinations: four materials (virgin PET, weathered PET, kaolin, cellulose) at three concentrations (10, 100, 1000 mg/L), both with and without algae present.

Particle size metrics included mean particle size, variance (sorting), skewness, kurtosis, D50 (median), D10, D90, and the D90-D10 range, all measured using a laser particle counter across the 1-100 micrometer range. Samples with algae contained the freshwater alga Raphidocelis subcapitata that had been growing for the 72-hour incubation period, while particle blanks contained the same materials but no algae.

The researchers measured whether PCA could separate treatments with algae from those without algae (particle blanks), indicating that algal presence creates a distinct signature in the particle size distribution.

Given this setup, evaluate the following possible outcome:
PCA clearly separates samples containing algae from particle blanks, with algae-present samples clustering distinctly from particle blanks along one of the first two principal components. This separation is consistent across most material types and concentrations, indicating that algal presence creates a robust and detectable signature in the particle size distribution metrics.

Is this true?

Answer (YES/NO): YES